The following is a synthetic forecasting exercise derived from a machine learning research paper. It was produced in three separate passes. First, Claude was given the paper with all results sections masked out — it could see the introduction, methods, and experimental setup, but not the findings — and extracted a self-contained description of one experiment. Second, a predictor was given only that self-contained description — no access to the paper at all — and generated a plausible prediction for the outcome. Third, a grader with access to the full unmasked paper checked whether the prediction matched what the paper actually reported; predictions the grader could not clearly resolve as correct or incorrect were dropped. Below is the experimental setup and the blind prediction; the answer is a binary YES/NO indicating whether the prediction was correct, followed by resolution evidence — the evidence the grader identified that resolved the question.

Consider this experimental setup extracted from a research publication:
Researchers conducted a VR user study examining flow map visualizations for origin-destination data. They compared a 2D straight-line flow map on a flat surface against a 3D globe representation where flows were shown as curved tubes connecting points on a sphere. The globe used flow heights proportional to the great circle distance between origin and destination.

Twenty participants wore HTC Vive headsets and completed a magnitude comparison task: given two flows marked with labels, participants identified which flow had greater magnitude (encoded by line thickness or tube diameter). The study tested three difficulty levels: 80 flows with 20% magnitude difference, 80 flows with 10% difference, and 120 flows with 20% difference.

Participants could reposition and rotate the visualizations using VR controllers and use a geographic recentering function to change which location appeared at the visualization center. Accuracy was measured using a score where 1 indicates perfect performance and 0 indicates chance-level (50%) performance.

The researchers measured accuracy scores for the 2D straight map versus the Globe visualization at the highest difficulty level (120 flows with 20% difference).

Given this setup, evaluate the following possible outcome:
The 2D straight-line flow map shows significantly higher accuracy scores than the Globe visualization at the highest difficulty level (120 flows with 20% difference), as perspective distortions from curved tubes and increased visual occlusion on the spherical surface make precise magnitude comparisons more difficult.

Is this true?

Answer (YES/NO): NO